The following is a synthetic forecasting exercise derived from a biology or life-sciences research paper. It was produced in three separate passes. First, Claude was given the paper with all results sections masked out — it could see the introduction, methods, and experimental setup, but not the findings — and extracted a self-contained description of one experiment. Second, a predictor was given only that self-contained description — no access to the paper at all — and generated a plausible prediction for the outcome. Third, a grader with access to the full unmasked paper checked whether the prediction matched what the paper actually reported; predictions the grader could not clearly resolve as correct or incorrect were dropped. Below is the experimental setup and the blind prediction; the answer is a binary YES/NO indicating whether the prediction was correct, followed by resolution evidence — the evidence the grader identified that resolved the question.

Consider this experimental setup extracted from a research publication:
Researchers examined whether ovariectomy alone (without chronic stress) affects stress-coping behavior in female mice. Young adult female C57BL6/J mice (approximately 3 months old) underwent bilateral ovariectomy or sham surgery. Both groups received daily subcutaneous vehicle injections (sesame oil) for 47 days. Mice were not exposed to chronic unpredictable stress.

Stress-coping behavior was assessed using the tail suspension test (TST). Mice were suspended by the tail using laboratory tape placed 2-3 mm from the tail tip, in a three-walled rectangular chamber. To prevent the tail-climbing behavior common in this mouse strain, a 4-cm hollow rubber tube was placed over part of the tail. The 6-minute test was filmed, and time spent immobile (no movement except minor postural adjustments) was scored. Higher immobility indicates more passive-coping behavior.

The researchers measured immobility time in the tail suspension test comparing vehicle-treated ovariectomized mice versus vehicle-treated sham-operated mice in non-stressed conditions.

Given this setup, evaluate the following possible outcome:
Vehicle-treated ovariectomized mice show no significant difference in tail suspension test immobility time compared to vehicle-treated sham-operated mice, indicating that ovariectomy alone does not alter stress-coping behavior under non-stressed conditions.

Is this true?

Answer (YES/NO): NO